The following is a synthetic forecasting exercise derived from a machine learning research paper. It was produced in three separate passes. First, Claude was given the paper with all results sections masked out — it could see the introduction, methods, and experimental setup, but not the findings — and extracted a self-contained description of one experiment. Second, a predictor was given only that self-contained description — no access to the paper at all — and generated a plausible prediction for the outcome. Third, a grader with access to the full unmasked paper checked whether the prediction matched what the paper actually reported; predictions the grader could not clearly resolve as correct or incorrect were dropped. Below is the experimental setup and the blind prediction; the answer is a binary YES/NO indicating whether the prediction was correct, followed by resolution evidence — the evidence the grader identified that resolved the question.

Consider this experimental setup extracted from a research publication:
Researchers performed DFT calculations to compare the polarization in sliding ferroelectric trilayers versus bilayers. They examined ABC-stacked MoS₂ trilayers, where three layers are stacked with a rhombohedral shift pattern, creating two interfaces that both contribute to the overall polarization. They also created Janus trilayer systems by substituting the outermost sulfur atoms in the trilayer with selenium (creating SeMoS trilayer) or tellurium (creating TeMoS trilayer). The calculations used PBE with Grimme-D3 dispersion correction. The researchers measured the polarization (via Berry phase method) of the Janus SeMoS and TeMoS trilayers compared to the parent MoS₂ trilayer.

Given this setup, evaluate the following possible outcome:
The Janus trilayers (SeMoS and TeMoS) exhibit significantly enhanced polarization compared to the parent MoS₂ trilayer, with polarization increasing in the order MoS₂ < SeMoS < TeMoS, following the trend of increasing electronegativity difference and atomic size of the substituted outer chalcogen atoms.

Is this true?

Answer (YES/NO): YES